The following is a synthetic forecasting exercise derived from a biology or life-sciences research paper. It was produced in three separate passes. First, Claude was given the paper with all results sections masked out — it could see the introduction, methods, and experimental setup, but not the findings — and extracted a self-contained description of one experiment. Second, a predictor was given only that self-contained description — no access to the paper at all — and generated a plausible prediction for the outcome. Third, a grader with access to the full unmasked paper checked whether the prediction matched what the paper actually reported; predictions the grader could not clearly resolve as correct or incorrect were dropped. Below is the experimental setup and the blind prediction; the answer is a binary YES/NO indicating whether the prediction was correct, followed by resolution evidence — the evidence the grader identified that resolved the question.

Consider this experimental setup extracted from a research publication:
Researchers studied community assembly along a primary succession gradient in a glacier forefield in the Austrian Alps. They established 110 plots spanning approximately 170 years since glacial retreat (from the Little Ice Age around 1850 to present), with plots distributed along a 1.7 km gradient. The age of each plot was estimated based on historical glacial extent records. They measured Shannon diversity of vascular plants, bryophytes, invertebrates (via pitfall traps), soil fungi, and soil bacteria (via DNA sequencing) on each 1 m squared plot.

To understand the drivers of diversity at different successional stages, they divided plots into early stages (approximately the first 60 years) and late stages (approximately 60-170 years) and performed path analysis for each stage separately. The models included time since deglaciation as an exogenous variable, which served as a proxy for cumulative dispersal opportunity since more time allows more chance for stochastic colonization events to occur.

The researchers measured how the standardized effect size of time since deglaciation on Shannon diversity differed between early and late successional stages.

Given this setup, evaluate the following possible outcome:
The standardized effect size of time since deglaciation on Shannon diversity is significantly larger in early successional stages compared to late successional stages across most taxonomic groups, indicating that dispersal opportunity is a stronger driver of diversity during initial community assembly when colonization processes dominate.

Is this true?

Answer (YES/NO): YES